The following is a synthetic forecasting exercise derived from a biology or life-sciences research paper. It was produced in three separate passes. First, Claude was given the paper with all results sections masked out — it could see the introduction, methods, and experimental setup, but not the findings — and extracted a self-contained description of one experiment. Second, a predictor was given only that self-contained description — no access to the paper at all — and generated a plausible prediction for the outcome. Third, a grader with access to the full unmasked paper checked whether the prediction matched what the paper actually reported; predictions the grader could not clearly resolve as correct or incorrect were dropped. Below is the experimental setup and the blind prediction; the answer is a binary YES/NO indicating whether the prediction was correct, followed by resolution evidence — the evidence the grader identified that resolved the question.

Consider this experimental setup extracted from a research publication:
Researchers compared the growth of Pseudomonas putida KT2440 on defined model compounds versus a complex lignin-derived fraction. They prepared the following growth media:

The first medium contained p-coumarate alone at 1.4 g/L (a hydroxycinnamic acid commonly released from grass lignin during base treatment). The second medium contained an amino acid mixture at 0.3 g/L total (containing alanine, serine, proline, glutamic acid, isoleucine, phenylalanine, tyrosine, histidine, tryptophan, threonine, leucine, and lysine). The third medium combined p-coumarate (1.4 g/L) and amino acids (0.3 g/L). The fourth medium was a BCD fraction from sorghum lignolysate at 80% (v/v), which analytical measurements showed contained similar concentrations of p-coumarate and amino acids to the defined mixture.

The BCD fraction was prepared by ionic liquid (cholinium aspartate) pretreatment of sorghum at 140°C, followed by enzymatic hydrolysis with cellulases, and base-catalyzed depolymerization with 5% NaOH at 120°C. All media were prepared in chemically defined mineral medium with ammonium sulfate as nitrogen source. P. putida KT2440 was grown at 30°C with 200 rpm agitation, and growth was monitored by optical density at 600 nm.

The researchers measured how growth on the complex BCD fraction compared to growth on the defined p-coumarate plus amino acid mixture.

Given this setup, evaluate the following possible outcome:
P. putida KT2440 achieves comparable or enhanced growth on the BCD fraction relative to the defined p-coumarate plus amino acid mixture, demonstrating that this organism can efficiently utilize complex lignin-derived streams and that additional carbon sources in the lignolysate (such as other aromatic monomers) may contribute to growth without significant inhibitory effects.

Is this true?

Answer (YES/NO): YES